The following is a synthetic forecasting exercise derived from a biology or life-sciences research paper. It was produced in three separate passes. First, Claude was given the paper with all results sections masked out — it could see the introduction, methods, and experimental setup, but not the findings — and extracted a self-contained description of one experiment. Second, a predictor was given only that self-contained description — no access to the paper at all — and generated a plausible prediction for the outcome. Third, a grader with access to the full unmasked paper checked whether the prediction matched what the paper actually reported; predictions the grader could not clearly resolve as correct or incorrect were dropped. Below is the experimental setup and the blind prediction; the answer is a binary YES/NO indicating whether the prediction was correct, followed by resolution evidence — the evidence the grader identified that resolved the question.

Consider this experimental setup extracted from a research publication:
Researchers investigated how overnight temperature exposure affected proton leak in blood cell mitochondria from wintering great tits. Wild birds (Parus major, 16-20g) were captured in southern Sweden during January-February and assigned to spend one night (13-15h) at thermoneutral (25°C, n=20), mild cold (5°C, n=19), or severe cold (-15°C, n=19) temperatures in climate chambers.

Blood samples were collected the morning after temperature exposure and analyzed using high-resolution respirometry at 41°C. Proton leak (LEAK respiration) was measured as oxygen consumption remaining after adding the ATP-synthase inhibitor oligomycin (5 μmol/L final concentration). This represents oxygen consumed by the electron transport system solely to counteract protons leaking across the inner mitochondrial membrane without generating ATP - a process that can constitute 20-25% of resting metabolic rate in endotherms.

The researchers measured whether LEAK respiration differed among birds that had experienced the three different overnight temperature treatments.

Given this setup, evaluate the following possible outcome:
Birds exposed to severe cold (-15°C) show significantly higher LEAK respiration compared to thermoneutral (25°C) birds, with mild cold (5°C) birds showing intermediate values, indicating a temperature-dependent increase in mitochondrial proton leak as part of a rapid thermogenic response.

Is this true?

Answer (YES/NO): NO